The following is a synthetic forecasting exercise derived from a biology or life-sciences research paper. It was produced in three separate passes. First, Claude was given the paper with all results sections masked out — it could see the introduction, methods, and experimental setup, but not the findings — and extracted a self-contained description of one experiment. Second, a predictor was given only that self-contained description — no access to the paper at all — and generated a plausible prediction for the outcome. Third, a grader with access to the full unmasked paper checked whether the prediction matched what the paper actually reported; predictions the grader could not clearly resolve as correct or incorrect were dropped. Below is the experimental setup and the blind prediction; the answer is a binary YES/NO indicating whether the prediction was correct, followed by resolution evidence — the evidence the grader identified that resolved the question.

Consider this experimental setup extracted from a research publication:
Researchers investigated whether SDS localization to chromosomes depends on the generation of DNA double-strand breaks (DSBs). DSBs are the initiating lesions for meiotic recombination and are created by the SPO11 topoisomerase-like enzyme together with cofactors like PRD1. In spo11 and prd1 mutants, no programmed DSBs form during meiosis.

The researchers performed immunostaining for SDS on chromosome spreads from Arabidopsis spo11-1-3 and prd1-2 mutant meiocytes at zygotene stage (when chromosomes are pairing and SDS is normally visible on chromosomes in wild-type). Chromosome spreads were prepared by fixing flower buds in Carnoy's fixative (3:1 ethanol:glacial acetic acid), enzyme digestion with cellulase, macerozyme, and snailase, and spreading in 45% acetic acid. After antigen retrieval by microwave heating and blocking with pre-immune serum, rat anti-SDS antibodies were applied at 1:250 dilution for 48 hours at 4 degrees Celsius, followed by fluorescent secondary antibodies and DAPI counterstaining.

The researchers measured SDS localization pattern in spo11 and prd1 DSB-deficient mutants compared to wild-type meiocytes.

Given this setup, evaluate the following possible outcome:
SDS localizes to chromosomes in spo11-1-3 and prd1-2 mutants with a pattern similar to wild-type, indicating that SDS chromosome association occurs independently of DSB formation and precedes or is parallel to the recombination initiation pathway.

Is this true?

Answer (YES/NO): YES